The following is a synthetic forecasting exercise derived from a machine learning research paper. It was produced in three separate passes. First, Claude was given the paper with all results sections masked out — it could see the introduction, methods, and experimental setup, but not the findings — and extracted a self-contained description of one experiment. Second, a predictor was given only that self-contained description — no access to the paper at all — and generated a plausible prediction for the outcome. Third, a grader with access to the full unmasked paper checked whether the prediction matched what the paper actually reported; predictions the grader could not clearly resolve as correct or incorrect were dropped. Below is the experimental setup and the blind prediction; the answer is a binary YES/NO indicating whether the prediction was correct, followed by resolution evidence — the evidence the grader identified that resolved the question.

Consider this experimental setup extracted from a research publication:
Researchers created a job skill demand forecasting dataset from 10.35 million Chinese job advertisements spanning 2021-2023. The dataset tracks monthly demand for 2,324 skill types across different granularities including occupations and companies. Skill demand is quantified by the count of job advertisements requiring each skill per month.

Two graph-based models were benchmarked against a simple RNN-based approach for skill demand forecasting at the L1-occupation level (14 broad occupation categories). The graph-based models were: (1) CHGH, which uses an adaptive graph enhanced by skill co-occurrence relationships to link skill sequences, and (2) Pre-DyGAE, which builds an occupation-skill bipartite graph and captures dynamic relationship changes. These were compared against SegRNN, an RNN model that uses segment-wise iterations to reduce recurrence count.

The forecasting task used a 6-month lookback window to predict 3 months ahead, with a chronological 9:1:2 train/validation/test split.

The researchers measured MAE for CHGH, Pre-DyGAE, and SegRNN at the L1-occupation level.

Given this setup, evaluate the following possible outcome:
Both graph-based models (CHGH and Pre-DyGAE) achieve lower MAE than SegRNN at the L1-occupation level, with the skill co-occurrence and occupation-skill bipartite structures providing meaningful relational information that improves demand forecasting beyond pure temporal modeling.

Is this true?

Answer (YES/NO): NO